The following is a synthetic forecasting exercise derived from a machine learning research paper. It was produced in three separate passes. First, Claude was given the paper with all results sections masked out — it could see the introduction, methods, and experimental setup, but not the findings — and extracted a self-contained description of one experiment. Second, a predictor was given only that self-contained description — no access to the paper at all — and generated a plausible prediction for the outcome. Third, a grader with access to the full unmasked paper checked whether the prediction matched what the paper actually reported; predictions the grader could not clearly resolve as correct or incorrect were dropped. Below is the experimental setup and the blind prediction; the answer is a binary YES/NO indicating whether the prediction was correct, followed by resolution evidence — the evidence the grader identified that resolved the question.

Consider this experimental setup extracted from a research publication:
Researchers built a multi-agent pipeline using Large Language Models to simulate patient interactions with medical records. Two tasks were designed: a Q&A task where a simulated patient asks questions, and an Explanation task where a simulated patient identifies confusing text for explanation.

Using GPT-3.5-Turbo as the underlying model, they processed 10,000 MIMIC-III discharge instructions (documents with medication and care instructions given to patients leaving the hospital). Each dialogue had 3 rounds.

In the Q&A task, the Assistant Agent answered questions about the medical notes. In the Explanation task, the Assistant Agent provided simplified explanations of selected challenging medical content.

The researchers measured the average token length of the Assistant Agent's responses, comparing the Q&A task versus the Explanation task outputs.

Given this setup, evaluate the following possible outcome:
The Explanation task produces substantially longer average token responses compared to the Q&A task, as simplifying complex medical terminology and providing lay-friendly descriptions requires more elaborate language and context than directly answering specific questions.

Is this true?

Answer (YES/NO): YES